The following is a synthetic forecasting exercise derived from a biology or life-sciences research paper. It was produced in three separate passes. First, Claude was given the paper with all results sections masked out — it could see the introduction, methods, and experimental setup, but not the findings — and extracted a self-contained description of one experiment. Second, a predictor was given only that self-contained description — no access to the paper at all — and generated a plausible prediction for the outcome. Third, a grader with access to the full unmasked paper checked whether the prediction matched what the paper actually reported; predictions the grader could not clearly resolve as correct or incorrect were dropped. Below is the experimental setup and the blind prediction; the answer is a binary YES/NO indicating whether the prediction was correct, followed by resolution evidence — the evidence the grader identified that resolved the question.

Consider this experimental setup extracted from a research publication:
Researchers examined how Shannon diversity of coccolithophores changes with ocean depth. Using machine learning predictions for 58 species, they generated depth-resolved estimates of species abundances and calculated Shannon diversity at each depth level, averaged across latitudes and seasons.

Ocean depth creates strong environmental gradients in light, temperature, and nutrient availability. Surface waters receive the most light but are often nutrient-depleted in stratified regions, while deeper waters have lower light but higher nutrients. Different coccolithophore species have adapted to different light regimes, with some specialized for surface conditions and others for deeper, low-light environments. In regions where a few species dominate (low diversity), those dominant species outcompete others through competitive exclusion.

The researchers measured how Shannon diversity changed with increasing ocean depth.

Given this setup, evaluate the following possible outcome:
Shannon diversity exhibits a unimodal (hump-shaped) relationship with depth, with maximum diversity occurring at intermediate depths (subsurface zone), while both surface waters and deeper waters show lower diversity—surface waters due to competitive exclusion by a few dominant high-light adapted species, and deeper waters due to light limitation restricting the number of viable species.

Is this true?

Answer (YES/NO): NO